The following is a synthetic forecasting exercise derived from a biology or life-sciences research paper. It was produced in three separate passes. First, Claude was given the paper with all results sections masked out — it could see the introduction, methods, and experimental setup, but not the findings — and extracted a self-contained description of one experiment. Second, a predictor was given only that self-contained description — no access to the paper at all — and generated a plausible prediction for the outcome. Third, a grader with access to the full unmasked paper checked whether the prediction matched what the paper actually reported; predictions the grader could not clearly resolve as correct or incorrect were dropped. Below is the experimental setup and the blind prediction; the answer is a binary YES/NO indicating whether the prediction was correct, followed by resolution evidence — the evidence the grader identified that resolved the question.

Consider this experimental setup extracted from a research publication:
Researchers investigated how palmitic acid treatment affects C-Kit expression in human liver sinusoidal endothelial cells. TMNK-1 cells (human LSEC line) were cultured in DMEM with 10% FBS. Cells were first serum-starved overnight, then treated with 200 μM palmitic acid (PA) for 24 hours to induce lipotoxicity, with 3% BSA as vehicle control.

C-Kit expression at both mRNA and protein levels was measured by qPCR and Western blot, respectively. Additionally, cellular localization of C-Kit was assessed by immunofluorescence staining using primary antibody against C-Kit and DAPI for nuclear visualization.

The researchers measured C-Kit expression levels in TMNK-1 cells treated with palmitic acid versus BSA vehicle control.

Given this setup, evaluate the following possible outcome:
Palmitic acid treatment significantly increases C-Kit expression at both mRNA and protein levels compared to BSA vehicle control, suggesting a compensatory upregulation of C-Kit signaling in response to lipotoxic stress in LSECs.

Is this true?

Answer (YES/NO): NO